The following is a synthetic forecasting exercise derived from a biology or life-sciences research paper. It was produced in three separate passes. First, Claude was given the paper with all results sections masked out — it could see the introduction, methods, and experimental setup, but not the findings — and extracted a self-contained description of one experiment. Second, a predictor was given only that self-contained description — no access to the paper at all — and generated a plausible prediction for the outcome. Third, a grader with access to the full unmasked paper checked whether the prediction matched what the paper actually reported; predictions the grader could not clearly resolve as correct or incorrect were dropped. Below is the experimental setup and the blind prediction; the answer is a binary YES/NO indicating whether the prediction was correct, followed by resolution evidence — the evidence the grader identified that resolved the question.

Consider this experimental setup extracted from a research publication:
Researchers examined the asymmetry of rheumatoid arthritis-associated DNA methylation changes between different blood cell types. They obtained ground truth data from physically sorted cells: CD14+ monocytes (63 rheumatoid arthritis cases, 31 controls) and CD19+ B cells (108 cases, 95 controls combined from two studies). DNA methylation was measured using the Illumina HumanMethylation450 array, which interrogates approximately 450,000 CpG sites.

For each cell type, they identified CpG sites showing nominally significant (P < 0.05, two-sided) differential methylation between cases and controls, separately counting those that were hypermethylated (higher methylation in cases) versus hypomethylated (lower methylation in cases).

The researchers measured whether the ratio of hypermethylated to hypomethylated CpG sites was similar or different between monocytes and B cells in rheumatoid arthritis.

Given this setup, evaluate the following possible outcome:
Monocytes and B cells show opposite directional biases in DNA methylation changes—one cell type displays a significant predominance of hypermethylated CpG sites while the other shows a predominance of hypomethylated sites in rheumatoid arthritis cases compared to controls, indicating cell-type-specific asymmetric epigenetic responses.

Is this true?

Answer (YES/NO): NO